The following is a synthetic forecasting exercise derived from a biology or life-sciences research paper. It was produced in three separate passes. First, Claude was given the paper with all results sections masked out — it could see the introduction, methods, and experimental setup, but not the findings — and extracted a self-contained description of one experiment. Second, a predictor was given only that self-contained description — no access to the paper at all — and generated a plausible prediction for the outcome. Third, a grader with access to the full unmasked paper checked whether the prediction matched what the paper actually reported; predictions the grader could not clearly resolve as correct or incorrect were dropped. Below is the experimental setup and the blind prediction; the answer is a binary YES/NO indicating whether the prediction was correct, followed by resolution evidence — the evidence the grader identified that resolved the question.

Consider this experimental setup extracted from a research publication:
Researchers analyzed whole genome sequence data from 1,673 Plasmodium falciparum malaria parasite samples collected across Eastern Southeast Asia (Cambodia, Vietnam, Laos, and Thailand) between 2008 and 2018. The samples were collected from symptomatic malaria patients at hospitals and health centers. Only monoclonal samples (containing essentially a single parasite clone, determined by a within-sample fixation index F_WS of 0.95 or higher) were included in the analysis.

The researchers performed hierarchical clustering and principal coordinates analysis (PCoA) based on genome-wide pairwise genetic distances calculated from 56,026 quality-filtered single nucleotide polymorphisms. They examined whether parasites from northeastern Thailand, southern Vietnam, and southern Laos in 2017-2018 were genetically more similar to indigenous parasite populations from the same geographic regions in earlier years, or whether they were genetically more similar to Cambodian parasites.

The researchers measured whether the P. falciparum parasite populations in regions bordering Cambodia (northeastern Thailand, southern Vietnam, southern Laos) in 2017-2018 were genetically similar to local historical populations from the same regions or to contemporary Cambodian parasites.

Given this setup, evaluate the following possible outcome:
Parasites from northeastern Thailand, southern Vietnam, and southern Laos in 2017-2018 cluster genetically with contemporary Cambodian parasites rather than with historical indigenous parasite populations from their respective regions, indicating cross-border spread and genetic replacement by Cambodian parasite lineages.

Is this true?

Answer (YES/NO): YES